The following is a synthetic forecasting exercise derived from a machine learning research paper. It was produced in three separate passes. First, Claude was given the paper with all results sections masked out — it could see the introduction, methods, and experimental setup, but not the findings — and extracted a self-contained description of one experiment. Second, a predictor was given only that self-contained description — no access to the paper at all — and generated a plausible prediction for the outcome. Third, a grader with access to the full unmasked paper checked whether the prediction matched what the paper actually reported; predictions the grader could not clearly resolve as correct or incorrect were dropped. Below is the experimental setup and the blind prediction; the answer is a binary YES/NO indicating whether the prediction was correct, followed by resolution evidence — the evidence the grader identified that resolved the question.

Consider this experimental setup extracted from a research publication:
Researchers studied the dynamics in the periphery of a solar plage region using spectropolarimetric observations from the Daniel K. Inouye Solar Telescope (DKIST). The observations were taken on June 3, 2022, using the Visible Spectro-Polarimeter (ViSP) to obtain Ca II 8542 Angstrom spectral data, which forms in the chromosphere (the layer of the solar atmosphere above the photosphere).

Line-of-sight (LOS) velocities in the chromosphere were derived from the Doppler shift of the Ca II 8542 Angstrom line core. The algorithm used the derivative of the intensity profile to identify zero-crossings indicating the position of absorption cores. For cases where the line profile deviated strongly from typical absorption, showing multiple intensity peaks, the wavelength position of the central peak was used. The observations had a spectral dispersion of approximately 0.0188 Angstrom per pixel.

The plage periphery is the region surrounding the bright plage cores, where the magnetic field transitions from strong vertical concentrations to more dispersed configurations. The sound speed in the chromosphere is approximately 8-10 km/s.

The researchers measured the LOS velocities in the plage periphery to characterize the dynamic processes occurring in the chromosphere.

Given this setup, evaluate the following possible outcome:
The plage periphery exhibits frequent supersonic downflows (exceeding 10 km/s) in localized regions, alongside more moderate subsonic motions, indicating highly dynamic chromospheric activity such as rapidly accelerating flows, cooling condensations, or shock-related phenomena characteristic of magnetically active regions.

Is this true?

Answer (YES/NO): YES